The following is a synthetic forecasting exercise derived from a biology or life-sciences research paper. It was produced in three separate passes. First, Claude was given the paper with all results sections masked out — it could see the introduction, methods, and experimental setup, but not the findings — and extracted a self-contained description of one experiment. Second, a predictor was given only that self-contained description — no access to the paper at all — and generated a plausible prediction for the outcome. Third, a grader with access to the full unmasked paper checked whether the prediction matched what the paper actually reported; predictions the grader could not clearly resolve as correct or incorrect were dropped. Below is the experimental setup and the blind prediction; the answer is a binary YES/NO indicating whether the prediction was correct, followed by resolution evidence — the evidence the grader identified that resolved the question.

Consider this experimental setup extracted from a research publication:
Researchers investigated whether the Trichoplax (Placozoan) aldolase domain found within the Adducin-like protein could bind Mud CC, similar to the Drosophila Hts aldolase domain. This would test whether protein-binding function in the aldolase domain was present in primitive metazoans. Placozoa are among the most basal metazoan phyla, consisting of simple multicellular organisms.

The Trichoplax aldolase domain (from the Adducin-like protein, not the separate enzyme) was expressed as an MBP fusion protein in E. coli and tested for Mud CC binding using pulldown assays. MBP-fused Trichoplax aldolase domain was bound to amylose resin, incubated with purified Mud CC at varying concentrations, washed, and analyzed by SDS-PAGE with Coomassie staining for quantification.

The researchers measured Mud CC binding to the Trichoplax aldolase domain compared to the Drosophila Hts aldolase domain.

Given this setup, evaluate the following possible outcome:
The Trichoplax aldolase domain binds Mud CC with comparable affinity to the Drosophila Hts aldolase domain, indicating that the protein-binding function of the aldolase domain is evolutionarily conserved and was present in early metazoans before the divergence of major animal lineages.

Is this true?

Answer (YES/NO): YES